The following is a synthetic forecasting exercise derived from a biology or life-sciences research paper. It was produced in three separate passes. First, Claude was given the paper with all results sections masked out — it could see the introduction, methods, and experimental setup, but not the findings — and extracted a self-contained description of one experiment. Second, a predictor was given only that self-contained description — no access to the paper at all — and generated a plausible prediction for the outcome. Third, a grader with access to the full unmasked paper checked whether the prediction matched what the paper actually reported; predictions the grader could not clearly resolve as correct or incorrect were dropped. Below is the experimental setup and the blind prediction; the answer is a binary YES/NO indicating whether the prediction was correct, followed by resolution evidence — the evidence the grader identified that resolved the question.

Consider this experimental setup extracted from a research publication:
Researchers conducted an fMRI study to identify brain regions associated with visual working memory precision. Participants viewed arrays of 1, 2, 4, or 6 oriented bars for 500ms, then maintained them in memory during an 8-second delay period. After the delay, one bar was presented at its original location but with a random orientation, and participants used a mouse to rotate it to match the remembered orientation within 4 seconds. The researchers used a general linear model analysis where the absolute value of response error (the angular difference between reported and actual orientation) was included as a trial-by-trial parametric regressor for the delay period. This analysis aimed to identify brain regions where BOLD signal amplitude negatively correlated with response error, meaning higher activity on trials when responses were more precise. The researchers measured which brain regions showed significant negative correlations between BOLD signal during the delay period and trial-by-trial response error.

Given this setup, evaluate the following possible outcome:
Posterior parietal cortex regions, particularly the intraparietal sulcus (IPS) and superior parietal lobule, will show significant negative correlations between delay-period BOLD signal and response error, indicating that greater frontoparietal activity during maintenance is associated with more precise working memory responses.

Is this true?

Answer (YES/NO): NO